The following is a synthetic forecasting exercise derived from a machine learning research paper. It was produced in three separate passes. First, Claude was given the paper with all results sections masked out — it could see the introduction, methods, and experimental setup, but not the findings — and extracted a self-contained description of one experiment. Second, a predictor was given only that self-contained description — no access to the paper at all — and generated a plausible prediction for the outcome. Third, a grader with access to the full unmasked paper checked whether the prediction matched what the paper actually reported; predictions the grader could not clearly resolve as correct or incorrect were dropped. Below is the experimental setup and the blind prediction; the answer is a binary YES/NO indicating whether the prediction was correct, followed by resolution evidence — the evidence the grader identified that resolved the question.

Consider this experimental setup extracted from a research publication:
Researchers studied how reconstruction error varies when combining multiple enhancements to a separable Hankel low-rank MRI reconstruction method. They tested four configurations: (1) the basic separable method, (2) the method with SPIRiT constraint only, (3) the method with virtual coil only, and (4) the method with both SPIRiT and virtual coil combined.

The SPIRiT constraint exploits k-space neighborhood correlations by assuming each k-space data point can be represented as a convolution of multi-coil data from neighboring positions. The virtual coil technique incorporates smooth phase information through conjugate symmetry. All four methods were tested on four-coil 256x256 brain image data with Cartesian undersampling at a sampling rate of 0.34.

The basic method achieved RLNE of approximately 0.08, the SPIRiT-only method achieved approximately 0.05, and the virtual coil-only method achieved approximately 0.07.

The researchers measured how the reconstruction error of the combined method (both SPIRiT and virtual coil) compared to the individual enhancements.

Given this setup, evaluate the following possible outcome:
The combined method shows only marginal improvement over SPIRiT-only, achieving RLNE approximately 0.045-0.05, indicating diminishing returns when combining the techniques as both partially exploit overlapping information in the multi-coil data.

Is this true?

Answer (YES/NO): NO